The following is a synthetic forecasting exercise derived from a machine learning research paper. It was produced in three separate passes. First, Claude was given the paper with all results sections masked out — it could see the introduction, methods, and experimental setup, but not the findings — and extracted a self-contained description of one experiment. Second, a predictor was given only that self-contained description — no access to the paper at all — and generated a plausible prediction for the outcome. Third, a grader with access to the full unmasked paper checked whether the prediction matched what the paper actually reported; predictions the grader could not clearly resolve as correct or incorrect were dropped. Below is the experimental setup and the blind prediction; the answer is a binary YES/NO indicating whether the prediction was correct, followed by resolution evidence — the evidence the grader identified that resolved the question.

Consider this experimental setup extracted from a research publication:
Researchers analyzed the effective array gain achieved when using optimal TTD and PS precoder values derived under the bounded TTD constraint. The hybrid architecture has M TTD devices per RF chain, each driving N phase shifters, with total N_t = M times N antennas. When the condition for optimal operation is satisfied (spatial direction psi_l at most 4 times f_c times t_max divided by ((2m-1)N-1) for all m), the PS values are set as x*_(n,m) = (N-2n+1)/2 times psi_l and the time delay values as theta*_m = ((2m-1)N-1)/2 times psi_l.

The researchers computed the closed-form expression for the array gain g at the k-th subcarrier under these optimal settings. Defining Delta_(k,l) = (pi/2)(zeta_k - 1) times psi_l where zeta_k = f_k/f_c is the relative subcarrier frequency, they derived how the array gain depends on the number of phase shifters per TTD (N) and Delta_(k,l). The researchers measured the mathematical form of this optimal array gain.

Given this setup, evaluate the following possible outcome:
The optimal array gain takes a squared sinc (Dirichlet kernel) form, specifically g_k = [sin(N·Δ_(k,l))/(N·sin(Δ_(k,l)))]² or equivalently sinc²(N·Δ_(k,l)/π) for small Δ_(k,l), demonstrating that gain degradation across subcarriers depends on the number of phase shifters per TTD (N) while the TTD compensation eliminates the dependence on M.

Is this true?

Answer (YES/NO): NO